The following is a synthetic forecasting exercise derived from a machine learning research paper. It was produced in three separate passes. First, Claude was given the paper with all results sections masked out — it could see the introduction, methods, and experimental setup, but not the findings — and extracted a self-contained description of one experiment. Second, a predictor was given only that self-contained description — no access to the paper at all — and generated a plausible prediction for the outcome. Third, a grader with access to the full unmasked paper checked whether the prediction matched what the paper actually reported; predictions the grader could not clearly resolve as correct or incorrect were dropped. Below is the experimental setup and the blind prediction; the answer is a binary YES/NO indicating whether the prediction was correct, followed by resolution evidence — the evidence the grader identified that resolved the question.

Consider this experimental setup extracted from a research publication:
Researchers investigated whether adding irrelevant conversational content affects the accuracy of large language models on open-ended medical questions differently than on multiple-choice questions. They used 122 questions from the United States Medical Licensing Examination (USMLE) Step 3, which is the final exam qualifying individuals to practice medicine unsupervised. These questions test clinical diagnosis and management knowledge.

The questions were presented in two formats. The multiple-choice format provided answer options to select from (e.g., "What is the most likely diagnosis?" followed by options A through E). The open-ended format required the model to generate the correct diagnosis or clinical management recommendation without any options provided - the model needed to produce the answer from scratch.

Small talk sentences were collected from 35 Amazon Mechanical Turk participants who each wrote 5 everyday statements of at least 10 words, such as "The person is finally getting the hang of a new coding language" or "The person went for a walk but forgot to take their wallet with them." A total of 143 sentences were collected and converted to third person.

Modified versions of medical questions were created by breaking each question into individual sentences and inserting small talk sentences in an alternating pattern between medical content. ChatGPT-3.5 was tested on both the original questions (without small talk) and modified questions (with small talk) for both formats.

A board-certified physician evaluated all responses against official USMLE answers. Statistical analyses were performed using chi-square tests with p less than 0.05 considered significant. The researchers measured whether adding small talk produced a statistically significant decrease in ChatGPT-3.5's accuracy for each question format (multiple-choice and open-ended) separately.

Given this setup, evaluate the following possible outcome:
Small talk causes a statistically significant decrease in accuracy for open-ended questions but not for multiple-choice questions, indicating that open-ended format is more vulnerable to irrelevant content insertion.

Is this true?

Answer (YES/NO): YES